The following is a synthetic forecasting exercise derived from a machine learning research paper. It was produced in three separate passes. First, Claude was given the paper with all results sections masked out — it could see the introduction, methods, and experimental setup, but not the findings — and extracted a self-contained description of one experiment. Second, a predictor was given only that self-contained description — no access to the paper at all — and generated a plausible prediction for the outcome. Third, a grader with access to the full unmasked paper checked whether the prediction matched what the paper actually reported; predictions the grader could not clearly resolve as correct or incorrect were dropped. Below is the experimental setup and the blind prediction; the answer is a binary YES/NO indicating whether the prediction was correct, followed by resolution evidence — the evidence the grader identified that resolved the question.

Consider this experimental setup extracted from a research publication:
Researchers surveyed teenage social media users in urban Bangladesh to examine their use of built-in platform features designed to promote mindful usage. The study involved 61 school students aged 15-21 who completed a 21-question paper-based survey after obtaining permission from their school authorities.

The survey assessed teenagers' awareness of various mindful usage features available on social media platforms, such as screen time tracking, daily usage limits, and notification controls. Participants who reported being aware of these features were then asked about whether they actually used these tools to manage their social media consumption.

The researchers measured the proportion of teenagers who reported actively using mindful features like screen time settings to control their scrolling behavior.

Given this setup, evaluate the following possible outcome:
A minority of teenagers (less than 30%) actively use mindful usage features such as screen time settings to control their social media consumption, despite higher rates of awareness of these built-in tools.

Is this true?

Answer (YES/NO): YES